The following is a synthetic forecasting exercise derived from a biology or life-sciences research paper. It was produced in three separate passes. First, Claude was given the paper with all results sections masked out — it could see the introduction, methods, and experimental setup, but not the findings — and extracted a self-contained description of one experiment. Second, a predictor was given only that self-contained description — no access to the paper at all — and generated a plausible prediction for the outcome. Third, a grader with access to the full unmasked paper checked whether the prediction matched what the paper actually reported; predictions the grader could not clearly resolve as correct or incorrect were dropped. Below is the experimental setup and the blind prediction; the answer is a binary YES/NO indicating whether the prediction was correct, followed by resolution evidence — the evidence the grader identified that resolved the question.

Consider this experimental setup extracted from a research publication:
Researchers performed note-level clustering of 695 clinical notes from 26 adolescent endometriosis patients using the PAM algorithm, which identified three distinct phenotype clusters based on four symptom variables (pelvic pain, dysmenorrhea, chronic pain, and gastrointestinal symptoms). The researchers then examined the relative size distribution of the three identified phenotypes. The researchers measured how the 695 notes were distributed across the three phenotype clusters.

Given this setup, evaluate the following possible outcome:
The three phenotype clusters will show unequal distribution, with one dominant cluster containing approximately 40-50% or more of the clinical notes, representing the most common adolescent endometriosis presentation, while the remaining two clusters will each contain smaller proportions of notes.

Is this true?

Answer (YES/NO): NO